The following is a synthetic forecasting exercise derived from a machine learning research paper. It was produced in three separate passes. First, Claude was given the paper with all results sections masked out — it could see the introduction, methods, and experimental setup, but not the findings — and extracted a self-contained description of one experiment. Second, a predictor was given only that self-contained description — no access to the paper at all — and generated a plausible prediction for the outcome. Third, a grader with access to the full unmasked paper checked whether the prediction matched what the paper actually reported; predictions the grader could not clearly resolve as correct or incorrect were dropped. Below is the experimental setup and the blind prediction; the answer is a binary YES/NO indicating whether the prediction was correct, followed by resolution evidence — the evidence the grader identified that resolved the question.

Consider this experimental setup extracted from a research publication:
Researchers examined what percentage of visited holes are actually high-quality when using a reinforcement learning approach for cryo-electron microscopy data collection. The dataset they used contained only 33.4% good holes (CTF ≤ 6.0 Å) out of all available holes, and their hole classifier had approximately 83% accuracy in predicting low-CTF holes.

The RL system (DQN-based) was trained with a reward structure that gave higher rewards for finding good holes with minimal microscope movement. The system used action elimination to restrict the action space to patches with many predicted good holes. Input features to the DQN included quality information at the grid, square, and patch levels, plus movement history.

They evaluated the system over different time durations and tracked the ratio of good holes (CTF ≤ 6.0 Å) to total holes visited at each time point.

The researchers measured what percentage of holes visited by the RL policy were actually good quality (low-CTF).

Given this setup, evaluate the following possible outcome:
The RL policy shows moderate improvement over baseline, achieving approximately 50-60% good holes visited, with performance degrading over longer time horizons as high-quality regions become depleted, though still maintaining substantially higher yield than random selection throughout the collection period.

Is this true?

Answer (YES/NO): NO